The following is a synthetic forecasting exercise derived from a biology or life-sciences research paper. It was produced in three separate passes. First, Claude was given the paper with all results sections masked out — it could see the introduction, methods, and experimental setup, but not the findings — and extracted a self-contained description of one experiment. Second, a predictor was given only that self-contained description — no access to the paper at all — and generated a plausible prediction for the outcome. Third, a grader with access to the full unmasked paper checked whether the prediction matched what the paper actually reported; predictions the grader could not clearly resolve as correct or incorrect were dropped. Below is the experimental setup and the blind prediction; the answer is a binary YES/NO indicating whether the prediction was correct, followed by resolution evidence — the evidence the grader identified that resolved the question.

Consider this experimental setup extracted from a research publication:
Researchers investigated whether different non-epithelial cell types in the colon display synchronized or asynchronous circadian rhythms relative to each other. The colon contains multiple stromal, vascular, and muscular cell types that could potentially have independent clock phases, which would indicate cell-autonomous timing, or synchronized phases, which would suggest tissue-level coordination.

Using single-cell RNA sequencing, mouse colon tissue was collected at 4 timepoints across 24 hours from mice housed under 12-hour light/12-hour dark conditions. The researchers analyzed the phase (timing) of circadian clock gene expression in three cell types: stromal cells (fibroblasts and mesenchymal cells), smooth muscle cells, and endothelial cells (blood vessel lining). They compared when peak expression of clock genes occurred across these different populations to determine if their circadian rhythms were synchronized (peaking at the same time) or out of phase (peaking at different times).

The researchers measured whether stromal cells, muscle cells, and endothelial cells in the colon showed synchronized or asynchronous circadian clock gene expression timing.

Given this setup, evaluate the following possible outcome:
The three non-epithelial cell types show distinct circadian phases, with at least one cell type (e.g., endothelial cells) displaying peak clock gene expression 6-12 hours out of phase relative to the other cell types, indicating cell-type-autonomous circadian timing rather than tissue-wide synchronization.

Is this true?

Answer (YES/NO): NO